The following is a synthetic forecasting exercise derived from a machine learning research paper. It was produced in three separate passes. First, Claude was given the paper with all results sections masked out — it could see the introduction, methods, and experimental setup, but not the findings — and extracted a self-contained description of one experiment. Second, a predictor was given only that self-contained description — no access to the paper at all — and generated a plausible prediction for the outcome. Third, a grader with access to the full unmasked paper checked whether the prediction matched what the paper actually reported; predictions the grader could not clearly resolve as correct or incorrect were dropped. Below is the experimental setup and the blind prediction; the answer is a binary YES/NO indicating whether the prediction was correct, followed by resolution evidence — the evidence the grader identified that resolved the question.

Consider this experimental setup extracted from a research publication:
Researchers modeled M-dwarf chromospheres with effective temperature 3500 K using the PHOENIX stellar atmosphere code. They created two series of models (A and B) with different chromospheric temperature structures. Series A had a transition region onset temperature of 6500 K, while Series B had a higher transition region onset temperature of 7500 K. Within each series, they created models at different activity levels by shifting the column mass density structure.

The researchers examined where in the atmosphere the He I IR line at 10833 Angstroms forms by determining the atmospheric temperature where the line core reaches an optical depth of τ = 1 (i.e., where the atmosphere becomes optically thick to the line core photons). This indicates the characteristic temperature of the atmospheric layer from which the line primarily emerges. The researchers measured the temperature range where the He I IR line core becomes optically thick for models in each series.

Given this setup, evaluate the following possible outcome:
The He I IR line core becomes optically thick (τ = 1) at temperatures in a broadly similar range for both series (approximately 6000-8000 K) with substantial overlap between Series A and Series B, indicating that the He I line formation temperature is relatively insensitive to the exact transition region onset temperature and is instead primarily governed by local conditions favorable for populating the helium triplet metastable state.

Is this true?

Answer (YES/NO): NO